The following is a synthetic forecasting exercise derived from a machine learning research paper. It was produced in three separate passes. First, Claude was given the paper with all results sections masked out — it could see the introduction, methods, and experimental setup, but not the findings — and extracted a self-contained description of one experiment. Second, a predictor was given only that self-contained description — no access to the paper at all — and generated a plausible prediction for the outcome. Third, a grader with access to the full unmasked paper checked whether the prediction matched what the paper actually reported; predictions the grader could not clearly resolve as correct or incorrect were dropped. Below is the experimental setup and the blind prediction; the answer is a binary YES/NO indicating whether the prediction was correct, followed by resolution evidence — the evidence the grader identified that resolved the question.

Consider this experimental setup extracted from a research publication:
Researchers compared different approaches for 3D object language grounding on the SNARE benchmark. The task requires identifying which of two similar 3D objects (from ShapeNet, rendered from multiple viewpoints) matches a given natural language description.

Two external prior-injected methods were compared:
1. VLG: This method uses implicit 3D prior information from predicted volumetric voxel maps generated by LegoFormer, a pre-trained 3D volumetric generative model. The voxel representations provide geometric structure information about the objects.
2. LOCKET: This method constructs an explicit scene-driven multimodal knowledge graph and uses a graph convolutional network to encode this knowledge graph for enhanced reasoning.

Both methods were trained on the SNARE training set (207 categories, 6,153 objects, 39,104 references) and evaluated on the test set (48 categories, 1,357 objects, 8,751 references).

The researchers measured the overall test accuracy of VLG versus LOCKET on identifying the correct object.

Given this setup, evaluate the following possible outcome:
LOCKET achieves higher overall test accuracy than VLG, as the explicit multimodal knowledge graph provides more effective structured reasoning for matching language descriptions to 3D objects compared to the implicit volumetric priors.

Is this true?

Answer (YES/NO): NO